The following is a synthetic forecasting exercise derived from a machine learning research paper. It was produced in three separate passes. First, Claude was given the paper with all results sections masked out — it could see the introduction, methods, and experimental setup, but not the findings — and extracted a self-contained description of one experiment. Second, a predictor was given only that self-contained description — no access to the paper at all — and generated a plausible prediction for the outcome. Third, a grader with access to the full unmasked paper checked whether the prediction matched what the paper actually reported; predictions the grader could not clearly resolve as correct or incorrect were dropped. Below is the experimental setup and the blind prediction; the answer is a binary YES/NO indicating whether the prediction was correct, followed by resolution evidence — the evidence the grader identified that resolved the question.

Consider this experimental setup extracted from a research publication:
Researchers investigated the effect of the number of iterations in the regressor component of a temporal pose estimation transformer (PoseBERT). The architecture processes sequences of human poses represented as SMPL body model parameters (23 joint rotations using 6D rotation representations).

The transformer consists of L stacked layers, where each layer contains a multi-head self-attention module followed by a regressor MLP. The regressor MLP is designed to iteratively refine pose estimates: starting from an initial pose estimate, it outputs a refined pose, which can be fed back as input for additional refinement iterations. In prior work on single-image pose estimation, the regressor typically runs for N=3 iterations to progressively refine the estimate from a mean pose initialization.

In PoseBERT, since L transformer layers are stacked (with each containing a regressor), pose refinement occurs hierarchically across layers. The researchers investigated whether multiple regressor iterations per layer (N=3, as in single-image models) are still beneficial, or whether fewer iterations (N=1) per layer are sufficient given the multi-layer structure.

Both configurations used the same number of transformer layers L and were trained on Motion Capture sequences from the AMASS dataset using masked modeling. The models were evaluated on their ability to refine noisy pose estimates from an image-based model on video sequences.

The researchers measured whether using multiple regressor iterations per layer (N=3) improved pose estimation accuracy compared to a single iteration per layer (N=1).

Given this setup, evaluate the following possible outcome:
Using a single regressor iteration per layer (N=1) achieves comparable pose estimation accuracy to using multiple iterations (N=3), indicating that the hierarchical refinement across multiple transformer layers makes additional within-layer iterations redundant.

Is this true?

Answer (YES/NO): YES